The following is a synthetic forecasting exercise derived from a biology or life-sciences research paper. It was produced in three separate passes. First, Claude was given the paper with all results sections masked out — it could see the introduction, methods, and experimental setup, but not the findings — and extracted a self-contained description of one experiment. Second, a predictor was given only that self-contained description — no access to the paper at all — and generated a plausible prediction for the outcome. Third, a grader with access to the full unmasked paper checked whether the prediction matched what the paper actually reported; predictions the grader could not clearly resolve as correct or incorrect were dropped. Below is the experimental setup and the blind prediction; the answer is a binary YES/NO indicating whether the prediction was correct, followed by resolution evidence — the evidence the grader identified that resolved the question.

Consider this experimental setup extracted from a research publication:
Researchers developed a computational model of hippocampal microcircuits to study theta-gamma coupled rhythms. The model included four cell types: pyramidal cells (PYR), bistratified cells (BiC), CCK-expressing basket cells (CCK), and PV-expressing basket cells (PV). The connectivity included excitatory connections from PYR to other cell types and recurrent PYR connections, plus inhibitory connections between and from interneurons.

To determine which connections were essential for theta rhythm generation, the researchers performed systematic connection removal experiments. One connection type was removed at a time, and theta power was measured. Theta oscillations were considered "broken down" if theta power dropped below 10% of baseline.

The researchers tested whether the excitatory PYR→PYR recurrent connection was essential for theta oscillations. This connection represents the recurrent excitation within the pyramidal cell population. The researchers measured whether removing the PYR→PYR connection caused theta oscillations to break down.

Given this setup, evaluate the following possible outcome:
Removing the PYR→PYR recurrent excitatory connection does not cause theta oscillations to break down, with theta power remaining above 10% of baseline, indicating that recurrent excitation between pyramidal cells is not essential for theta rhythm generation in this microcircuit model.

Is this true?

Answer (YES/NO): NO